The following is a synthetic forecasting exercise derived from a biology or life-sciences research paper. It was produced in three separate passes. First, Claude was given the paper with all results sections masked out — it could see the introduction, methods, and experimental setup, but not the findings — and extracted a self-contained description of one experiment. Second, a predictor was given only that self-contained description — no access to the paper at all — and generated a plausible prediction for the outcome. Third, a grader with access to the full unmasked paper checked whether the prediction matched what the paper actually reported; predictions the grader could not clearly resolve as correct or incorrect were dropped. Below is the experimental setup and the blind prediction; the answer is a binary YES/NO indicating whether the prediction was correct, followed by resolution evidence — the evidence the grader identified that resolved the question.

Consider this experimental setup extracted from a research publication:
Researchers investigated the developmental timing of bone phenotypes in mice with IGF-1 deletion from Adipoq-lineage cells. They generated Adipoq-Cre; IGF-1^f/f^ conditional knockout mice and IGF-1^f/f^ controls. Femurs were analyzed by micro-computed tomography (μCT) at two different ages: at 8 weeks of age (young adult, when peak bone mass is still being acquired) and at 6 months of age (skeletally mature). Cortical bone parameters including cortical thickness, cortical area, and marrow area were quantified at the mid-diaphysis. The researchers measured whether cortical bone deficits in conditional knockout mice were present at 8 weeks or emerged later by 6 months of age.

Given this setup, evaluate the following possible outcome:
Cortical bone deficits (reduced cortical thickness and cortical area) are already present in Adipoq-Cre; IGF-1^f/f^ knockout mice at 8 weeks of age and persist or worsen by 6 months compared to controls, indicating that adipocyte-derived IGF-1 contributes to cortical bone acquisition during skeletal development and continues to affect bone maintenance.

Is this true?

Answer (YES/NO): NO